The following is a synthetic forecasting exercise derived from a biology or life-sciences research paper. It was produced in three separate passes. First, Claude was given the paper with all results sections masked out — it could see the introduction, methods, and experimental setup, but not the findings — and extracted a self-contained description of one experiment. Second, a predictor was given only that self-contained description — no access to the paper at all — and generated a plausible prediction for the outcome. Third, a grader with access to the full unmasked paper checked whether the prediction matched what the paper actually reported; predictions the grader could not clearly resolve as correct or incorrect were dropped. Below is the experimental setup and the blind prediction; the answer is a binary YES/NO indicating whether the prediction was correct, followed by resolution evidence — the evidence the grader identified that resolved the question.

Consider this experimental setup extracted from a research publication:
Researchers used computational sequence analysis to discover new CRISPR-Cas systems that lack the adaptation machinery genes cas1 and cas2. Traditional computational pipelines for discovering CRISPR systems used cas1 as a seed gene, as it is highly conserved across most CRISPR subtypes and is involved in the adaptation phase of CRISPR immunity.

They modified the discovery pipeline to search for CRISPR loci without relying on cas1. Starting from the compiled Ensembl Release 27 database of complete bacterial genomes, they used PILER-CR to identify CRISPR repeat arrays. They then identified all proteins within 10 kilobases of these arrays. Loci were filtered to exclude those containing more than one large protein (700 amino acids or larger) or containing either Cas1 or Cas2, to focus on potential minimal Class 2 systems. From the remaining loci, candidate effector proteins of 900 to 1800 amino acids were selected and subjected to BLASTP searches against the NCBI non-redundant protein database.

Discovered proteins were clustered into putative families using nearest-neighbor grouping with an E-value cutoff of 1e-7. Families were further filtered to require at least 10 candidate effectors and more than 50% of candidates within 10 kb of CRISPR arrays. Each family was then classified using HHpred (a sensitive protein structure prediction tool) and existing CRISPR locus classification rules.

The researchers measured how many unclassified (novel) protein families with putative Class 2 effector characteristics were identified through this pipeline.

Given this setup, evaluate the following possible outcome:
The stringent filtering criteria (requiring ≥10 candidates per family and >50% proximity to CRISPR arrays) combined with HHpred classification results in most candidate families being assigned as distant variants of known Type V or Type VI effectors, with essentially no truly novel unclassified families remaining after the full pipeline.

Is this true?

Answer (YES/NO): NO